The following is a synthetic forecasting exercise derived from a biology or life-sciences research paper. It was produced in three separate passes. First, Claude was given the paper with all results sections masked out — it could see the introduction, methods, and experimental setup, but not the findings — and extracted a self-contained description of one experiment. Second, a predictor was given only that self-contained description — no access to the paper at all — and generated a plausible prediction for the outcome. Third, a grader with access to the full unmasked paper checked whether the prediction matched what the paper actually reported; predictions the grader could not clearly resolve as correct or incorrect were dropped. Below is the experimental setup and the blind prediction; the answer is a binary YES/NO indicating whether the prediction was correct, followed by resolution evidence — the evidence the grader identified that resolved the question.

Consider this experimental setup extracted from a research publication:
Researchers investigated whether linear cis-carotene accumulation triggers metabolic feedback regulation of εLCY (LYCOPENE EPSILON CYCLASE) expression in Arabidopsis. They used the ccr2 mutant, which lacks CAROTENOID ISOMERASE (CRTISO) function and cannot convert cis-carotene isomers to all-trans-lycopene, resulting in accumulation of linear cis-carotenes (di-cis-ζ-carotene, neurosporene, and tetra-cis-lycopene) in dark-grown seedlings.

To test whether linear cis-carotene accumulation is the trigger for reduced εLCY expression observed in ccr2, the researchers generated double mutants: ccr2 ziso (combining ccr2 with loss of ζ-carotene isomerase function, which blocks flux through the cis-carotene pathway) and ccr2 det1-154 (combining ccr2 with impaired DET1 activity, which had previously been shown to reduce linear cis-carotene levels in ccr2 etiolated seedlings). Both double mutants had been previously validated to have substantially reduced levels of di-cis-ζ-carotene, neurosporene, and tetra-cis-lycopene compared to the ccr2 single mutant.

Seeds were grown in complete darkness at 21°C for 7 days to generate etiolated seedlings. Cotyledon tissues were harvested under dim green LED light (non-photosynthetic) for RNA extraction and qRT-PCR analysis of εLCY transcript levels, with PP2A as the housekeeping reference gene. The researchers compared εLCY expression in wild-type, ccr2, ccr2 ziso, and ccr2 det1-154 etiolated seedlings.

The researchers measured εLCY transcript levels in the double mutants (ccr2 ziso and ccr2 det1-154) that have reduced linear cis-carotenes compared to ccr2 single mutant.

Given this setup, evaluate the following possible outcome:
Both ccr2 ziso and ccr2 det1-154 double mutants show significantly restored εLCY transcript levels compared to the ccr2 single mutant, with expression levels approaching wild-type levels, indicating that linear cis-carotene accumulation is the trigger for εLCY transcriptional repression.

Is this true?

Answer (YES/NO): NO